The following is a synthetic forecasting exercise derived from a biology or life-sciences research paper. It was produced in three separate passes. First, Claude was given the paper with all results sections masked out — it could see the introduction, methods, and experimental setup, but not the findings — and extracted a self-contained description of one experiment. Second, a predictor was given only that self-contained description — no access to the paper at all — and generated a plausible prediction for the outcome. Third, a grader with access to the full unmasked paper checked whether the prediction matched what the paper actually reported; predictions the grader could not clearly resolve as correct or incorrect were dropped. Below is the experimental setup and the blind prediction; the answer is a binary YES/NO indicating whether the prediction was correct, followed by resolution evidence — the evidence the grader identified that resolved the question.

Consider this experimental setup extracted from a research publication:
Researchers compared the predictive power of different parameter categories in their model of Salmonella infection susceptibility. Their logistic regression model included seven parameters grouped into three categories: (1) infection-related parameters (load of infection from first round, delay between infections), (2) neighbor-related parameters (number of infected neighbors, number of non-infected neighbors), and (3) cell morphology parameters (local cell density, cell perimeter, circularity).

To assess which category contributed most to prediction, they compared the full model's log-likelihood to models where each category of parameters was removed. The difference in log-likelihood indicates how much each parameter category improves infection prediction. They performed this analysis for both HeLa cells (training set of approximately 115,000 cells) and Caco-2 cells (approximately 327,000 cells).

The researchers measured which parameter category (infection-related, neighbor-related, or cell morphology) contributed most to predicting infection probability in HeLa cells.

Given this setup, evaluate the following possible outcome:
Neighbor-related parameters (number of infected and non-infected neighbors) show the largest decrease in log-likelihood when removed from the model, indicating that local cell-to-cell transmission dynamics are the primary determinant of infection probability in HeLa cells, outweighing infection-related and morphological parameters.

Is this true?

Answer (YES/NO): NO